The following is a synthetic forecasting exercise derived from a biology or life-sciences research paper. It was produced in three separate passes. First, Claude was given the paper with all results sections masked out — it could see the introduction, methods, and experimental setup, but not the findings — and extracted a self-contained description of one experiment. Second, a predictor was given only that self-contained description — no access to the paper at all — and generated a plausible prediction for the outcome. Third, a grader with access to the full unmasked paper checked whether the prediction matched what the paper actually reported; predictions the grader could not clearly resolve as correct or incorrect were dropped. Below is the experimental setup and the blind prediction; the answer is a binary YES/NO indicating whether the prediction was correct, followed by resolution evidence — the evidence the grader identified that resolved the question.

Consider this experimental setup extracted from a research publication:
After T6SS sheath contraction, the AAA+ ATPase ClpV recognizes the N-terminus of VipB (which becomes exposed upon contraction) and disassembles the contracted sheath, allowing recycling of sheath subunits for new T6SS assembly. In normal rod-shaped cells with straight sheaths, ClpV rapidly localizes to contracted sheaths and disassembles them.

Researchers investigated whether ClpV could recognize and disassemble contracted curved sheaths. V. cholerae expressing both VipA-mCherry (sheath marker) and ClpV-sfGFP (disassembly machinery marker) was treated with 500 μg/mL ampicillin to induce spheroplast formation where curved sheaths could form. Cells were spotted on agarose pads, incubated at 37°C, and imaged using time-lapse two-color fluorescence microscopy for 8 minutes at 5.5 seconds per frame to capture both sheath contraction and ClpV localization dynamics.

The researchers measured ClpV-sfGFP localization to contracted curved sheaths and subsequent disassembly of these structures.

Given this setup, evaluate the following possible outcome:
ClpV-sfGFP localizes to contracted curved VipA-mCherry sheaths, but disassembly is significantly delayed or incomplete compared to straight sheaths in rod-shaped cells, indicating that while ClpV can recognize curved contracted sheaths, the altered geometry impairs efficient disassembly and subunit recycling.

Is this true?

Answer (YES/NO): NO